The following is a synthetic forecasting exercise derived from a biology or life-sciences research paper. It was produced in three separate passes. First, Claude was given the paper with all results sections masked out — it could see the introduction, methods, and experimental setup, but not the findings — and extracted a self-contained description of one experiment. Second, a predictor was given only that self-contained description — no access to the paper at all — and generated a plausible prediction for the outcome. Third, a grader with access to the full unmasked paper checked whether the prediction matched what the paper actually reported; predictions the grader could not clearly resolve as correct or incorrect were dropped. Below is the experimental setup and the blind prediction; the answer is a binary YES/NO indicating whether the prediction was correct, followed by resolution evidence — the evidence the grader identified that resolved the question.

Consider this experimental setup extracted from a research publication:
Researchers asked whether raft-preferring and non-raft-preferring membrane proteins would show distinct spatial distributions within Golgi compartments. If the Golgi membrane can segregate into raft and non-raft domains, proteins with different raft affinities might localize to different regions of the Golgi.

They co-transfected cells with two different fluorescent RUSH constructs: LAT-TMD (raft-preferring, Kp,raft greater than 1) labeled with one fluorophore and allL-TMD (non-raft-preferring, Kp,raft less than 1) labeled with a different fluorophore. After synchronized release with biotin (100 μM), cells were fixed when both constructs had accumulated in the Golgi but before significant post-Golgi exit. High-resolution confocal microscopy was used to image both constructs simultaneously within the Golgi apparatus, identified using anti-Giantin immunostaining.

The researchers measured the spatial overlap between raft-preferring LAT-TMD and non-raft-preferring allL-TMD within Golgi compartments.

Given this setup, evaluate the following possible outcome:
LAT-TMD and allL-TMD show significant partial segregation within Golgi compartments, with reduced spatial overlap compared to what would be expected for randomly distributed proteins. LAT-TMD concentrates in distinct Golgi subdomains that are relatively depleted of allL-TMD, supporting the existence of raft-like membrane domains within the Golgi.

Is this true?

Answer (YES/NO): YES